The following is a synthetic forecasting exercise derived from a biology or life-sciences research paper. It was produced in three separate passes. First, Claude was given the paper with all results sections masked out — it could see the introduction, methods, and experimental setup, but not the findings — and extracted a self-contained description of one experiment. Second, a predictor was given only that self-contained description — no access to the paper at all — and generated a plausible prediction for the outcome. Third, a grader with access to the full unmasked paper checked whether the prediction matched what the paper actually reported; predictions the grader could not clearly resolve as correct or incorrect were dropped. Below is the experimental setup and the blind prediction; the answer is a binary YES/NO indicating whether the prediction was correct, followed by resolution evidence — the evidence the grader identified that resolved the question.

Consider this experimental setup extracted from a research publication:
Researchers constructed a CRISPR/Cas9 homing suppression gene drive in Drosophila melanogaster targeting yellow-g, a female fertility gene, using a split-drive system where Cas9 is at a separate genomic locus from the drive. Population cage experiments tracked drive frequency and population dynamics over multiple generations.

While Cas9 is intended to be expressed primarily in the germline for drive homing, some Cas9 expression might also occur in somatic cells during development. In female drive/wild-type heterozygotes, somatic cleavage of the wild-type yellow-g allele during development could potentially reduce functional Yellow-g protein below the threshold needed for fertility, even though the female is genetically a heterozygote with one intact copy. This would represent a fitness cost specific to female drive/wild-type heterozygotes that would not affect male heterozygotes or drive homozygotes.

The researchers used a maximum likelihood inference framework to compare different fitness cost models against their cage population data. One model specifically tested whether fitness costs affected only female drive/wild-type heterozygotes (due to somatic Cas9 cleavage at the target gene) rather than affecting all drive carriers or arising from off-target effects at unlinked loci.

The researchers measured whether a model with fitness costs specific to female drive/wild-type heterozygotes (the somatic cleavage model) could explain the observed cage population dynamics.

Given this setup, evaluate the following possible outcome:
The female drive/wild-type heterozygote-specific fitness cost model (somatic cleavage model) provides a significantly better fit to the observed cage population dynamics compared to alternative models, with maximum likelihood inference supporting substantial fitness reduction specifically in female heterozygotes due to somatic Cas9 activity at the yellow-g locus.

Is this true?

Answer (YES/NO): NO